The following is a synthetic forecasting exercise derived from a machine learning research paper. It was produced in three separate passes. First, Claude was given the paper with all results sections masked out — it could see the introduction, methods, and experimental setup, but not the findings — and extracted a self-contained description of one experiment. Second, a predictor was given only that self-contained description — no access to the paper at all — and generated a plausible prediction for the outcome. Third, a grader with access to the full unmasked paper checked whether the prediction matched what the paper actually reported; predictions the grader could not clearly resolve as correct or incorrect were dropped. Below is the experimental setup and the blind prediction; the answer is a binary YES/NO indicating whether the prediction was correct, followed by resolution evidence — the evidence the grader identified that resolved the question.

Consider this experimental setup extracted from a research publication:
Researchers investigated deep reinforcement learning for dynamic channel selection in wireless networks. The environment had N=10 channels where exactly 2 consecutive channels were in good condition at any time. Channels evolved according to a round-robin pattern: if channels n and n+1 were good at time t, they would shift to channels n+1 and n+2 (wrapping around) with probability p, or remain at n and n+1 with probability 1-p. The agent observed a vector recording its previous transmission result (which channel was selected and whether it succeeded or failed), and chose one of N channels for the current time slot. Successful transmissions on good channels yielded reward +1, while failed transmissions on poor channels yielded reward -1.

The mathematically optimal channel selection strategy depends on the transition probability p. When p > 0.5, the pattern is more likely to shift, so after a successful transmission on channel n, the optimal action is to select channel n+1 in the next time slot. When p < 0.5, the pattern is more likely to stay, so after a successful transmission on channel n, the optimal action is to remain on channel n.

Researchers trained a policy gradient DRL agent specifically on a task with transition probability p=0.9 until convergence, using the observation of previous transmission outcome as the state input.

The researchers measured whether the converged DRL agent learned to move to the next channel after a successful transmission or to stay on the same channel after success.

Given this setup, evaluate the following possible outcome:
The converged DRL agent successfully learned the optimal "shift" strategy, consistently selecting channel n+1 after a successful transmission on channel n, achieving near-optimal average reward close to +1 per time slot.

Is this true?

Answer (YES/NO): NO